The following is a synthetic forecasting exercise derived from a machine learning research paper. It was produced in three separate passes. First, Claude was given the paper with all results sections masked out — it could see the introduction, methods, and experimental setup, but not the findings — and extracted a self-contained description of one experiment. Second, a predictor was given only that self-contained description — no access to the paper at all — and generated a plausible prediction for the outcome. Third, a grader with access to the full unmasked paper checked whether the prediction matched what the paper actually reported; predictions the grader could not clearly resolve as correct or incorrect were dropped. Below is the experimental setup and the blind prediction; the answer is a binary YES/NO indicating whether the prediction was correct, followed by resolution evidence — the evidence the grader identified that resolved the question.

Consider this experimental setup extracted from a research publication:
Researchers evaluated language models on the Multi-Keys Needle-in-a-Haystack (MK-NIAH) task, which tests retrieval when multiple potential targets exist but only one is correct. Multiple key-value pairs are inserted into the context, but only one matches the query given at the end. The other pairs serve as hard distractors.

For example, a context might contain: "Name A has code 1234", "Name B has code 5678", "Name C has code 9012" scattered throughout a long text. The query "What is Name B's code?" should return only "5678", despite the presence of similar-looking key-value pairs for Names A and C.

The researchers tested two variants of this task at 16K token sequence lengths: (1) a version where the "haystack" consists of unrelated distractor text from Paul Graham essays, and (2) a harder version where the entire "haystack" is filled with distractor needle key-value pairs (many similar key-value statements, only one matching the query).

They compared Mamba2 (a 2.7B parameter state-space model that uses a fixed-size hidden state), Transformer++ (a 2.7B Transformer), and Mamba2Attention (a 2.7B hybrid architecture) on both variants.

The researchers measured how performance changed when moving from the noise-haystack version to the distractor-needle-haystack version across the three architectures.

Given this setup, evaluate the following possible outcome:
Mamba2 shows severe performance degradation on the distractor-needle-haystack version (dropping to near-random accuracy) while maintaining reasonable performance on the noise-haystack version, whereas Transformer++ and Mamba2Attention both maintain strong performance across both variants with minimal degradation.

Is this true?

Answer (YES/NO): NO